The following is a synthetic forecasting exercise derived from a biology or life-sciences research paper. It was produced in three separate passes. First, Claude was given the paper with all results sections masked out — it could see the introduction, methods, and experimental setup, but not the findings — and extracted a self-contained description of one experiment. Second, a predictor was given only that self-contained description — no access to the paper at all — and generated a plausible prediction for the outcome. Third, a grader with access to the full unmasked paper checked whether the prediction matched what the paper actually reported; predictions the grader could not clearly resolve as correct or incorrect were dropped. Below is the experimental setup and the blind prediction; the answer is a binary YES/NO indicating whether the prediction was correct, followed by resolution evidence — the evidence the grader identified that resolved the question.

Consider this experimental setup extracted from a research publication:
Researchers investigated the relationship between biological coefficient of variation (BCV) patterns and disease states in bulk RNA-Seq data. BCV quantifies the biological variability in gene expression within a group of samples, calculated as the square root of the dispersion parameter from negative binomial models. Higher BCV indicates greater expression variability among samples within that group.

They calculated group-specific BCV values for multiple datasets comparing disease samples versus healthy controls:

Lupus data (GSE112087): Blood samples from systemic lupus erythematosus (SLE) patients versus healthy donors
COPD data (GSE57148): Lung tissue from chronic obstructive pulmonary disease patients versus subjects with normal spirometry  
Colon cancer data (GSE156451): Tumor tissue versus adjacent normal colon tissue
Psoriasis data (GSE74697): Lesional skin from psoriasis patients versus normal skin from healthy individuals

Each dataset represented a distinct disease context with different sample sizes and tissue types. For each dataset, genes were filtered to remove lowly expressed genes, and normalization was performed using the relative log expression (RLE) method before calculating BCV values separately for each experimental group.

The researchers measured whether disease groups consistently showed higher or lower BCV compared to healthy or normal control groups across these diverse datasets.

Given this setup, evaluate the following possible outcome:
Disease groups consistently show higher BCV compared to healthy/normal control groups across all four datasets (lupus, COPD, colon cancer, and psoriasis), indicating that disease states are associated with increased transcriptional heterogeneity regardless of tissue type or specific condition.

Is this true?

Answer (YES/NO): NO